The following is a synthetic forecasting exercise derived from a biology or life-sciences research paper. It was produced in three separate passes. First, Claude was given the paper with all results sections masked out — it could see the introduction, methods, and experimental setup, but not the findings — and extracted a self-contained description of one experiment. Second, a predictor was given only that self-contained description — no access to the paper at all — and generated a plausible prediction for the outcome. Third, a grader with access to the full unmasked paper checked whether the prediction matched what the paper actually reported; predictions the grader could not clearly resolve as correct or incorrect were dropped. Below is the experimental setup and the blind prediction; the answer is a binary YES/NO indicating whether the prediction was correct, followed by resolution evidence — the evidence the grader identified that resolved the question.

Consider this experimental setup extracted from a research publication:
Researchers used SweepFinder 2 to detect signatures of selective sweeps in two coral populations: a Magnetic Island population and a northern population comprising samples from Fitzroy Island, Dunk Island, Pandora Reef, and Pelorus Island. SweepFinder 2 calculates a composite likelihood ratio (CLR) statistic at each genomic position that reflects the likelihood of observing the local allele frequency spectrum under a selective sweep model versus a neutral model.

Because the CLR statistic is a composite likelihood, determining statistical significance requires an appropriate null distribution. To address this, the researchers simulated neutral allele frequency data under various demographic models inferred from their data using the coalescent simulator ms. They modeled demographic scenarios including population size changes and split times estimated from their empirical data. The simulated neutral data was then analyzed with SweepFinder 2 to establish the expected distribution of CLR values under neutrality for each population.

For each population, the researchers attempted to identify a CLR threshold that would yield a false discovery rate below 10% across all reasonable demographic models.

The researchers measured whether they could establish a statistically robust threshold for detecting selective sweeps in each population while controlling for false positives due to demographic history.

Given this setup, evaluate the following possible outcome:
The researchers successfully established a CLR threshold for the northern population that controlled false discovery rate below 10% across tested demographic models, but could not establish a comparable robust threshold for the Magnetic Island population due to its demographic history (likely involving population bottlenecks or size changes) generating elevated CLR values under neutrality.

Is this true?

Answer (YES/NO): YES